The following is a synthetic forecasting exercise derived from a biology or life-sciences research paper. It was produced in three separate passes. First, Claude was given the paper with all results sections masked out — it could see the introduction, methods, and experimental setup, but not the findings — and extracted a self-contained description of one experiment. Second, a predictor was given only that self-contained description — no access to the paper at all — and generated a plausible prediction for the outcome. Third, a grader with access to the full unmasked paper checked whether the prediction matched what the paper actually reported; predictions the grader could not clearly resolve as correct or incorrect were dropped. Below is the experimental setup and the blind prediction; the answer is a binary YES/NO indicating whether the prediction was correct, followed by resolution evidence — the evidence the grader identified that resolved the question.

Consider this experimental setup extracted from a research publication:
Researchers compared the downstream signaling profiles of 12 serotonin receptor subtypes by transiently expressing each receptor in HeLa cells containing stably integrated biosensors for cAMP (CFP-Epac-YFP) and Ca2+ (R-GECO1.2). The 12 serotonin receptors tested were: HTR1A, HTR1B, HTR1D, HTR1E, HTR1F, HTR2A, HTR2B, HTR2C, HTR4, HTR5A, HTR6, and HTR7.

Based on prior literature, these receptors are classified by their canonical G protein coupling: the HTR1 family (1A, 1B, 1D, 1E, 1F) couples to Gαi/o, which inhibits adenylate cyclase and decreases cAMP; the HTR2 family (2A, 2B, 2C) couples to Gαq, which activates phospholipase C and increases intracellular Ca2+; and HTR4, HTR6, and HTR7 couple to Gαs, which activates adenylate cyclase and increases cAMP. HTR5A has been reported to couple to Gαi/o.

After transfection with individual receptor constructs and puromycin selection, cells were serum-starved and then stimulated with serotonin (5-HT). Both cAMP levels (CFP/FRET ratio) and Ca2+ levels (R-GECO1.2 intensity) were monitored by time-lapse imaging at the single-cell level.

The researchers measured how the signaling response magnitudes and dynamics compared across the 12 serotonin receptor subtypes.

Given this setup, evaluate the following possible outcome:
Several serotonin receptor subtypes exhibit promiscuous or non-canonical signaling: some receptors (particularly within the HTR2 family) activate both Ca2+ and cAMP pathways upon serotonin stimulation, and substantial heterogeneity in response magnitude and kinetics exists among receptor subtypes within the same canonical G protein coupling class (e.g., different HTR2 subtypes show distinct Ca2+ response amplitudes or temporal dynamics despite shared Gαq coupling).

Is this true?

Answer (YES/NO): NO